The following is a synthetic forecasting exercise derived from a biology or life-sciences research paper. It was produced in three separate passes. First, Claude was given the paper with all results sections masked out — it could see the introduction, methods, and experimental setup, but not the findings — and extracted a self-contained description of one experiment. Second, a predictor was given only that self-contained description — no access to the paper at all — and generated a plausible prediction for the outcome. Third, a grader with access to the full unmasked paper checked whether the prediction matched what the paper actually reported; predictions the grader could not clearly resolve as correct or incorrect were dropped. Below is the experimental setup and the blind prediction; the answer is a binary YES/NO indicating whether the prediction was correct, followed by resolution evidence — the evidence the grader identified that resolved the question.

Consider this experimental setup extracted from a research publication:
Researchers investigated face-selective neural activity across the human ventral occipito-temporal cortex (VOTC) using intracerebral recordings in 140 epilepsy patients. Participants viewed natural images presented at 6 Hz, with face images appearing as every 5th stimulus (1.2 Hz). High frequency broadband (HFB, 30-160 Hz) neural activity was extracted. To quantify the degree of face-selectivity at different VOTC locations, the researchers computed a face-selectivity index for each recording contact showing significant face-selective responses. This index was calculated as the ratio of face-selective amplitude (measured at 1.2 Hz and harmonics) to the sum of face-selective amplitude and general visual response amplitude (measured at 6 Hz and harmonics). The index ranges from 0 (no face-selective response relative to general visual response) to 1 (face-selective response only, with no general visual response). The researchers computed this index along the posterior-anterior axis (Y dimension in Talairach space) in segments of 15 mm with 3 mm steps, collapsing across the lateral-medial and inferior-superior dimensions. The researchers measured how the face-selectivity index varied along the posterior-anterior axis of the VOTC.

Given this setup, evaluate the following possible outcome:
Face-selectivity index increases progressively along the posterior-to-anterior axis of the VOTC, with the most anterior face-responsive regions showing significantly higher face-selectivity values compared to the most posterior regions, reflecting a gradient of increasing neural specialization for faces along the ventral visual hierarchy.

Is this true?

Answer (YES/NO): YES